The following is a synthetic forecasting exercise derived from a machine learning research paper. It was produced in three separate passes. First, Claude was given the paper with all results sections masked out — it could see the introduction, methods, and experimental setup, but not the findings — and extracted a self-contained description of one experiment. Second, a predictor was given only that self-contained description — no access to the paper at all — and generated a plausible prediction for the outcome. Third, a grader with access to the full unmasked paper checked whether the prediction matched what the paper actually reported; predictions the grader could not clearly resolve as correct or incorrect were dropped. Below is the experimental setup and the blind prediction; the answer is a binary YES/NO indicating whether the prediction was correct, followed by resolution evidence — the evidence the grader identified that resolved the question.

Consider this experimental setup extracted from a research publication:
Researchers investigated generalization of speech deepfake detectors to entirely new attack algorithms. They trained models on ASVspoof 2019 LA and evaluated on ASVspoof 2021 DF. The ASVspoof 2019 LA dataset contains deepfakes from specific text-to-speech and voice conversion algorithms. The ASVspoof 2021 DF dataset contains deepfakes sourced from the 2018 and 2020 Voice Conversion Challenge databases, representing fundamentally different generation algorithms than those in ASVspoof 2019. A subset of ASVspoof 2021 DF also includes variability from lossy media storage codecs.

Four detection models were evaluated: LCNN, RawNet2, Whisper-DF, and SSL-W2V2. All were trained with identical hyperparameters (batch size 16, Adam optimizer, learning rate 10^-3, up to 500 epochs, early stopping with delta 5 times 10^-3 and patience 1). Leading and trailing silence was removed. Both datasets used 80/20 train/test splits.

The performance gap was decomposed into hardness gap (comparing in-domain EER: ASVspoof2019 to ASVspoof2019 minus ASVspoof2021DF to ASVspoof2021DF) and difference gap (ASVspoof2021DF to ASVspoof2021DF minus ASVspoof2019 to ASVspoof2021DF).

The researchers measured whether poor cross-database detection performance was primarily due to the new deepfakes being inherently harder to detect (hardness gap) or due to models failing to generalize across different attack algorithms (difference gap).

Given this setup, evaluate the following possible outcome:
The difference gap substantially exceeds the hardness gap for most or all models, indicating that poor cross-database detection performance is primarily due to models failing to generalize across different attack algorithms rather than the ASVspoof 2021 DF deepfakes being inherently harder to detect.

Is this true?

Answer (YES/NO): YES